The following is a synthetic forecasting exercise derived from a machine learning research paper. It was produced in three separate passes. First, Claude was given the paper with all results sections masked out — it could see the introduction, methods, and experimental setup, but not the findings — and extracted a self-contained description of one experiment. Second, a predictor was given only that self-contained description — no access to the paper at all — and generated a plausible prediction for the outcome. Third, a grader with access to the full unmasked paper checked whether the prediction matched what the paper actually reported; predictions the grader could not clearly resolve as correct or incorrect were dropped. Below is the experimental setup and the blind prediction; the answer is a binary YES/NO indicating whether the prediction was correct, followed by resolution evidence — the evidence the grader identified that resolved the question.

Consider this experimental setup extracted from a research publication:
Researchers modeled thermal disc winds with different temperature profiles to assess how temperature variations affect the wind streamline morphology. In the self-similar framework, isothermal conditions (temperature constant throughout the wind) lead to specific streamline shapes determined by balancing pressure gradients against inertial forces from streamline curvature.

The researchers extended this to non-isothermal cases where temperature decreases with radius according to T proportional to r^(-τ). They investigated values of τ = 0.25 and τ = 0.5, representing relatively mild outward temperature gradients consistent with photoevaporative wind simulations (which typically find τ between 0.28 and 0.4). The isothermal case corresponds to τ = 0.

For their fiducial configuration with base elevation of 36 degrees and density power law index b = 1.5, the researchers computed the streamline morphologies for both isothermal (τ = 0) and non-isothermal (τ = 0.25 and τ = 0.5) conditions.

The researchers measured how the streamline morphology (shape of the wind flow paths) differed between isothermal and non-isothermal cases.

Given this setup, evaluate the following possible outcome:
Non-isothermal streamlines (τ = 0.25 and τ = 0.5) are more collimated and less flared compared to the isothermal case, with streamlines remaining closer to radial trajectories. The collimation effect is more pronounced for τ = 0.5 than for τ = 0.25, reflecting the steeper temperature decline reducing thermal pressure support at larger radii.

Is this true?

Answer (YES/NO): NO